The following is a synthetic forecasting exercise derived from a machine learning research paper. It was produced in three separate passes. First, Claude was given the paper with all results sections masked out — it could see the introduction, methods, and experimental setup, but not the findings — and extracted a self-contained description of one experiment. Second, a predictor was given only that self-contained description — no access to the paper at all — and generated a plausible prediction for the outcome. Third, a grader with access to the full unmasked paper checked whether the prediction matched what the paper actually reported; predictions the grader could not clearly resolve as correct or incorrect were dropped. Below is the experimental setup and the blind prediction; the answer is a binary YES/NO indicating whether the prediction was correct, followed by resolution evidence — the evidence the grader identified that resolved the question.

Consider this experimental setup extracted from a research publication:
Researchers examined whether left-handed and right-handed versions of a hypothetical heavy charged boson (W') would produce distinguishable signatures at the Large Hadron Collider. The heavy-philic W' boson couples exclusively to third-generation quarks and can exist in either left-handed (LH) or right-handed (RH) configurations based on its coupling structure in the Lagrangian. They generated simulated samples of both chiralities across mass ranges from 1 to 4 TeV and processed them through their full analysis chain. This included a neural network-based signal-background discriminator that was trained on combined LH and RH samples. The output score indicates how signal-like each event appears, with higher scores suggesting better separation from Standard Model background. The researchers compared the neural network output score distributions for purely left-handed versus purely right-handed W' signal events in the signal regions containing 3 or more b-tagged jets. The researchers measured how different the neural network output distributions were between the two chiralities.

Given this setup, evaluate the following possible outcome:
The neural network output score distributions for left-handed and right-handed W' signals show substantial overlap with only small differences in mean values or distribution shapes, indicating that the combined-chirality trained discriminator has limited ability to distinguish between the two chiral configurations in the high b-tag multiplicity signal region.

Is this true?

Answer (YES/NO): YES